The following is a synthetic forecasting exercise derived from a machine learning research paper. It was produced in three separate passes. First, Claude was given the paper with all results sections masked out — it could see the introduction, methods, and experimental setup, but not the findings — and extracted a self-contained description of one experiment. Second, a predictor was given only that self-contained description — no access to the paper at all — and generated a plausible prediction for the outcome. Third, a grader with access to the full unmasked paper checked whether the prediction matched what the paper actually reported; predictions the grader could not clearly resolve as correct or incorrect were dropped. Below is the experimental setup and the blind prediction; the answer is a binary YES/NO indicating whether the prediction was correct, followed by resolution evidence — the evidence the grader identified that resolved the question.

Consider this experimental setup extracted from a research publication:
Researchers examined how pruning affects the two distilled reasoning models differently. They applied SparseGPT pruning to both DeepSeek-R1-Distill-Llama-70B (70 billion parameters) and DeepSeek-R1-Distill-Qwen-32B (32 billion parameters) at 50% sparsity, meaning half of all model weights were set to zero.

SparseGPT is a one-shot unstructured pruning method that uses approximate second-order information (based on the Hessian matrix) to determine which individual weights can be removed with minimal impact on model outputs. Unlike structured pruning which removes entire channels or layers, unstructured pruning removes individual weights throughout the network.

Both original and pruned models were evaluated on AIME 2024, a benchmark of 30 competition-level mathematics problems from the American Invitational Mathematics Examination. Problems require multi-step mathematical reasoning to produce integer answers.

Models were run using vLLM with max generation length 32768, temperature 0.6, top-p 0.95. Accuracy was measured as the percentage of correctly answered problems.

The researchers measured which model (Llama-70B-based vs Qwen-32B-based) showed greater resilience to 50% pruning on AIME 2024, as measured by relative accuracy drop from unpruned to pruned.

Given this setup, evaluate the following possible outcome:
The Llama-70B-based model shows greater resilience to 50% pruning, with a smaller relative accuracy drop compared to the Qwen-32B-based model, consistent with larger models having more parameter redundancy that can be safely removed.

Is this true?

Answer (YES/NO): NO